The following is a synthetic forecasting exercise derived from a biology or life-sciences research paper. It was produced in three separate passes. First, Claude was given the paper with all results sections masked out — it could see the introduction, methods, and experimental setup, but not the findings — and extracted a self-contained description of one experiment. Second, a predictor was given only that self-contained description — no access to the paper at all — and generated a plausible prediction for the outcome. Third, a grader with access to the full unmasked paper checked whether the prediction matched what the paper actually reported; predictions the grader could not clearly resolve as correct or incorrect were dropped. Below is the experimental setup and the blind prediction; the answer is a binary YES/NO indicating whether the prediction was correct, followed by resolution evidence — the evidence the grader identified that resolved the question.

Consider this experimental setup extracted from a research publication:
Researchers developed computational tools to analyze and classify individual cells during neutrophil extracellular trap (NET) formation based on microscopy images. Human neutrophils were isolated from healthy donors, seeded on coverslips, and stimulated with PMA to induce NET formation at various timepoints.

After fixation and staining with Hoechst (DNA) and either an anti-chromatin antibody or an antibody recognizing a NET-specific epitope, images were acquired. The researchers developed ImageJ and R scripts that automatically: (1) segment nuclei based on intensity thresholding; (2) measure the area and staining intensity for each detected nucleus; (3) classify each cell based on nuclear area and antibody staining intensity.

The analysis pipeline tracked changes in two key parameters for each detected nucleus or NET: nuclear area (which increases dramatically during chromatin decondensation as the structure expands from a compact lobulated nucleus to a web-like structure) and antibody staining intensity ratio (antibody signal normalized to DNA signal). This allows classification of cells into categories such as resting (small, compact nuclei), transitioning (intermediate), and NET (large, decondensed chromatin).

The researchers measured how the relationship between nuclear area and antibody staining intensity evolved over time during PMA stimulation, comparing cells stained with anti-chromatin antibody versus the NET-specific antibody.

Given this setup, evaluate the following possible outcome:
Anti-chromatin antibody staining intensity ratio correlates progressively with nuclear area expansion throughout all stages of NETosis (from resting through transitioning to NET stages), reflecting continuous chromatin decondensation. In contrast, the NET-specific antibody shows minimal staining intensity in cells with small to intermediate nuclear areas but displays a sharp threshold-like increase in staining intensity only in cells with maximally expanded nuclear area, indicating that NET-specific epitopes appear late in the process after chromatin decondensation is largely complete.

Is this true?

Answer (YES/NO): NO